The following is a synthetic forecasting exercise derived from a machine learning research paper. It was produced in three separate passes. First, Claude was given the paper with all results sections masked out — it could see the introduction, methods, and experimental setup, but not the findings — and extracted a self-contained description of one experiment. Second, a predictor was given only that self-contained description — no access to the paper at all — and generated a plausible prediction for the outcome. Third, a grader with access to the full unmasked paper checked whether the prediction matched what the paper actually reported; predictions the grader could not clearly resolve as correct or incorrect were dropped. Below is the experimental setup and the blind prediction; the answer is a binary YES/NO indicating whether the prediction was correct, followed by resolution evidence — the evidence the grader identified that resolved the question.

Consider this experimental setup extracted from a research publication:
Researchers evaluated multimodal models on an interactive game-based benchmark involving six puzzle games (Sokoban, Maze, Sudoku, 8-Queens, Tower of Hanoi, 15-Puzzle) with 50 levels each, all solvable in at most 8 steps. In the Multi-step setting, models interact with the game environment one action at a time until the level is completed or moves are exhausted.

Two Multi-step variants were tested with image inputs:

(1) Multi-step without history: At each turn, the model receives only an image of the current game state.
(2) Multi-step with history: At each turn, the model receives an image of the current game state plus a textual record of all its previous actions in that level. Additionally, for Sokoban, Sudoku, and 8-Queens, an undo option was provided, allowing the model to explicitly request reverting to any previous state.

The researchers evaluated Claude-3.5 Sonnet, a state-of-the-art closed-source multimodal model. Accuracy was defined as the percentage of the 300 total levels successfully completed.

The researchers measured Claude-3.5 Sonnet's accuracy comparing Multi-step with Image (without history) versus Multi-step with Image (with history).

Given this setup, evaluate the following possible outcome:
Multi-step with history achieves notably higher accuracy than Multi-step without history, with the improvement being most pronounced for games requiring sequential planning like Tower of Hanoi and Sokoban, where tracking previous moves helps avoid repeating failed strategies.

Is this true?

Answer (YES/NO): NO